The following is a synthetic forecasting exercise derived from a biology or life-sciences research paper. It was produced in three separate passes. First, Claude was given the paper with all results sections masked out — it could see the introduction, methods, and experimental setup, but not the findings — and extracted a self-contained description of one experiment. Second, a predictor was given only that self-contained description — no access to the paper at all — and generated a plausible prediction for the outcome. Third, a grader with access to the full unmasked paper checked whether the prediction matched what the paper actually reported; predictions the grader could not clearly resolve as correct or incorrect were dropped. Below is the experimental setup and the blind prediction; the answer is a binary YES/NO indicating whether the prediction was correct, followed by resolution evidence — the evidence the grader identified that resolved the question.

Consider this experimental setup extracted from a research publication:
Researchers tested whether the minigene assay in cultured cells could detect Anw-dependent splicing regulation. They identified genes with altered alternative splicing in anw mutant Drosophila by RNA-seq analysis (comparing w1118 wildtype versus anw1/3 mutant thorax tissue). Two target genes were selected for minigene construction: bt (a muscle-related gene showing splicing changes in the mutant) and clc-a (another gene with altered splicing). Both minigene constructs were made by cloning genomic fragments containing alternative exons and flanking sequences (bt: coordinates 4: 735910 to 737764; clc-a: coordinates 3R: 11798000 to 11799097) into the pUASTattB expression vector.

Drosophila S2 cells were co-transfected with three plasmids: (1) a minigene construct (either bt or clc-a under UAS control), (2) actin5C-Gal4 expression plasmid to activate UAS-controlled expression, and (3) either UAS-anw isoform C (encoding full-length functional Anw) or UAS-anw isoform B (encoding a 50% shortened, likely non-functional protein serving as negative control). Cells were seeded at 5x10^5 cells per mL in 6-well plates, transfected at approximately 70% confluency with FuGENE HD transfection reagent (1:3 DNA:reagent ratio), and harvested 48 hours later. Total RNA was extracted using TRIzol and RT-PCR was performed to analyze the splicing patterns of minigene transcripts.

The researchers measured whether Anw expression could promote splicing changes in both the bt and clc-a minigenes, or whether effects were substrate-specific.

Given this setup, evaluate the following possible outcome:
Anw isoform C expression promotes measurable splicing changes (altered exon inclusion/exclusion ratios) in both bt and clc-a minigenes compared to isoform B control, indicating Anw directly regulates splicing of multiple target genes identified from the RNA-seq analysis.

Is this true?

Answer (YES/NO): YES